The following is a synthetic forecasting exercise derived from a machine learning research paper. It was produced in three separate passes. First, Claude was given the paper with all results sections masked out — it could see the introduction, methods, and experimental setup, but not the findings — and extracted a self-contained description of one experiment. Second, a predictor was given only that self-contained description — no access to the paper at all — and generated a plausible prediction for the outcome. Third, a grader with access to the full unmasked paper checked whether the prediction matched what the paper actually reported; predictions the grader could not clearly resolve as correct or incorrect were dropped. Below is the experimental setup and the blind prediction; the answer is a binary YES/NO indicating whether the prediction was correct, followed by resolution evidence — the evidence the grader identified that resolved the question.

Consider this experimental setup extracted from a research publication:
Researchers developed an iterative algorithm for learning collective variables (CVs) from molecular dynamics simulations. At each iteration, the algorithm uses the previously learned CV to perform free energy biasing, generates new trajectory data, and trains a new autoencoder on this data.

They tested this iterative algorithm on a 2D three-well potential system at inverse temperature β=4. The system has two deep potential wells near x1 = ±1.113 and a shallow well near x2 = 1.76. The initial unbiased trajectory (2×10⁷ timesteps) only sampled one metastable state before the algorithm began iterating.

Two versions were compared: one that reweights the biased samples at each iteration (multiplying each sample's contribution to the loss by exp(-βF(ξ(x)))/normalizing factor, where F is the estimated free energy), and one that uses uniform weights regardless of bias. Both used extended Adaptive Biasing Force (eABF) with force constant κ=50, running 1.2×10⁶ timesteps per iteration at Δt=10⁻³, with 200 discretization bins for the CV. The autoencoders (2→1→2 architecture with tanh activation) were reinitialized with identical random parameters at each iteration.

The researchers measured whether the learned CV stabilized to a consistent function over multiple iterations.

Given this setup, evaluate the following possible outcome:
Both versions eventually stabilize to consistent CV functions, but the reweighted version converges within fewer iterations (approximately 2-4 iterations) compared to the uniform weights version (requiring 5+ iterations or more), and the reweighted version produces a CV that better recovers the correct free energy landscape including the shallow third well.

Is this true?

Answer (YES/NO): NO